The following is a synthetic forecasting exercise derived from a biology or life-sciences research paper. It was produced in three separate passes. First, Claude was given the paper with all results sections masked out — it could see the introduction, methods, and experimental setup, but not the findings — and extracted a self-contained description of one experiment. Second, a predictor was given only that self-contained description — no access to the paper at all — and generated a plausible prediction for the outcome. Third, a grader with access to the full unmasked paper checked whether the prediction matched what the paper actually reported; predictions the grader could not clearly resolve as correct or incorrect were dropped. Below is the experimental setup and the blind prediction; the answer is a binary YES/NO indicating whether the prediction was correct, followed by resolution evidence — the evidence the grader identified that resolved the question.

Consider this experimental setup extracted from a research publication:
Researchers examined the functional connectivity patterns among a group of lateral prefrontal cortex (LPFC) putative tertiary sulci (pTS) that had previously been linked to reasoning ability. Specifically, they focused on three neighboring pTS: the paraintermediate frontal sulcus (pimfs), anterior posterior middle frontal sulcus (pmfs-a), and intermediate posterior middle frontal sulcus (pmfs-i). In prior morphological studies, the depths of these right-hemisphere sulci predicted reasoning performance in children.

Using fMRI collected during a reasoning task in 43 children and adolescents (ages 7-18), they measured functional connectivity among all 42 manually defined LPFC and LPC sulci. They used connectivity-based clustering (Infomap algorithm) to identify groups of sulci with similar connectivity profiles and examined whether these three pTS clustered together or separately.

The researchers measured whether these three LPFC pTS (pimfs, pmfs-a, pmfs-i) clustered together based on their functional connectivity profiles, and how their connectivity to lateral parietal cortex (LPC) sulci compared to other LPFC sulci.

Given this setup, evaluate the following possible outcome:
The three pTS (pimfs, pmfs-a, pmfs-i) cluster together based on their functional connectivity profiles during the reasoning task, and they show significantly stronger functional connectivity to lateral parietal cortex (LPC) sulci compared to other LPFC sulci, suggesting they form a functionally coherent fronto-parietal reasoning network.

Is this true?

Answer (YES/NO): NO